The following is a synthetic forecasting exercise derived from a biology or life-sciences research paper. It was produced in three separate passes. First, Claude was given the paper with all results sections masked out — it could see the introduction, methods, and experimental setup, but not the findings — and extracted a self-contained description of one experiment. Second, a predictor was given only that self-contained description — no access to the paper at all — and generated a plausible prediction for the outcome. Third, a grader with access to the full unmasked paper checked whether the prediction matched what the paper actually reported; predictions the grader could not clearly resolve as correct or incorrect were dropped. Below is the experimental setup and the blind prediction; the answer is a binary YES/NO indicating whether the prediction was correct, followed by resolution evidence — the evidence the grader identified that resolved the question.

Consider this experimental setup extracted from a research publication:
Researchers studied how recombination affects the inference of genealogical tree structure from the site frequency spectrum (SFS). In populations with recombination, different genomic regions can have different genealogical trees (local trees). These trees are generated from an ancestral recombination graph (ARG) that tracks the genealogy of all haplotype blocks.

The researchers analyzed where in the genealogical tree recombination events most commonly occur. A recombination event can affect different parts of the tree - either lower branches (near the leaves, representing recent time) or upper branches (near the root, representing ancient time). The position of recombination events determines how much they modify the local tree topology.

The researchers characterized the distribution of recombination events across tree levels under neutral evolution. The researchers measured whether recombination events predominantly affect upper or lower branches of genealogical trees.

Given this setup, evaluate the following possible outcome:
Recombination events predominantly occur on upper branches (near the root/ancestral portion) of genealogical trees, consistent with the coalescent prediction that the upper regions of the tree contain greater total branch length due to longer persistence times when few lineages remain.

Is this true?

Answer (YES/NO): NO